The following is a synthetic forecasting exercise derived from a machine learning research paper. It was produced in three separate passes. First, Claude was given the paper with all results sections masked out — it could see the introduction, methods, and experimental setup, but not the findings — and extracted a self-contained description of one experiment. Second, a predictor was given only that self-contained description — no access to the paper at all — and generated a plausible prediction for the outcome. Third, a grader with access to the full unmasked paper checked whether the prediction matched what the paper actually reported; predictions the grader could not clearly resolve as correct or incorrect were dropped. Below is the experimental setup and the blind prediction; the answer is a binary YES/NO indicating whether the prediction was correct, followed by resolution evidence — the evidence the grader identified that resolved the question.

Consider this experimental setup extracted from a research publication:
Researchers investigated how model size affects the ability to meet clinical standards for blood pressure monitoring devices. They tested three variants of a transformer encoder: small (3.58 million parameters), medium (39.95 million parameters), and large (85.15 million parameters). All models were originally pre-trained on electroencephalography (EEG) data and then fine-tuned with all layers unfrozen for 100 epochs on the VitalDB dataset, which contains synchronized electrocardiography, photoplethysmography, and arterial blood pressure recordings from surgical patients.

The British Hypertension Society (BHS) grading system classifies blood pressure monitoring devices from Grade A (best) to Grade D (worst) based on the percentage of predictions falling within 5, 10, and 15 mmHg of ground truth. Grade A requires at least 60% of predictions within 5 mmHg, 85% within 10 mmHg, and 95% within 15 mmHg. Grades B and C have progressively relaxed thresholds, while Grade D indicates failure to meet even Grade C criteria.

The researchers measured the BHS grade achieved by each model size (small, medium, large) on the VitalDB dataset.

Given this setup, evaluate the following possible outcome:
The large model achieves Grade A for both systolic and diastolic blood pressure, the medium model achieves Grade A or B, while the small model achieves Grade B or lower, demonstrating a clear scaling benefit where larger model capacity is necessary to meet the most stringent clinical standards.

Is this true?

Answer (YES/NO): YES